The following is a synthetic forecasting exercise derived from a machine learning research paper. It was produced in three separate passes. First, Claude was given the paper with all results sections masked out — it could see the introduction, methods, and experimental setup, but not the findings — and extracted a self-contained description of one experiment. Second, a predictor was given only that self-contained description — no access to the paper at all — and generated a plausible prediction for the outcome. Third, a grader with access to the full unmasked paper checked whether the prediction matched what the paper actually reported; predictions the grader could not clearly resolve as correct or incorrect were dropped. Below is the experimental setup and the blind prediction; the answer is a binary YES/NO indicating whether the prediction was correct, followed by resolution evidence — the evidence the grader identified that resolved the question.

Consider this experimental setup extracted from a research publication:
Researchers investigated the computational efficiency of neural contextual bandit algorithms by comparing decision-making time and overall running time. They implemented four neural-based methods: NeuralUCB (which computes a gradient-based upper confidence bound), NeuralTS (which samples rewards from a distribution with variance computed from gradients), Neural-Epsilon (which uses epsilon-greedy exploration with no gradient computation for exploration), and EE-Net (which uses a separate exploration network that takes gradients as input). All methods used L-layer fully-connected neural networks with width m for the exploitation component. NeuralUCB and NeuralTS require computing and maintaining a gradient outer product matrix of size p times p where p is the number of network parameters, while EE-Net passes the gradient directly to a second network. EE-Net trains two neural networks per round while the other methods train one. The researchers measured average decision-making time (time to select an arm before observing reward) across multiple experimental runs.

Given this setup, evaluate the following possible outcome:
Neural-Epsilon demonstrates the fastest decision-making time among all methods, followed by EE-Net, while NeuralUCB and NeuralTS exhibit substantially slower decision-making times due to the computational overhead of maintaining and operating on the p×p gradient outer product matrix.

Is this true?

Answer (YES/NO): NO